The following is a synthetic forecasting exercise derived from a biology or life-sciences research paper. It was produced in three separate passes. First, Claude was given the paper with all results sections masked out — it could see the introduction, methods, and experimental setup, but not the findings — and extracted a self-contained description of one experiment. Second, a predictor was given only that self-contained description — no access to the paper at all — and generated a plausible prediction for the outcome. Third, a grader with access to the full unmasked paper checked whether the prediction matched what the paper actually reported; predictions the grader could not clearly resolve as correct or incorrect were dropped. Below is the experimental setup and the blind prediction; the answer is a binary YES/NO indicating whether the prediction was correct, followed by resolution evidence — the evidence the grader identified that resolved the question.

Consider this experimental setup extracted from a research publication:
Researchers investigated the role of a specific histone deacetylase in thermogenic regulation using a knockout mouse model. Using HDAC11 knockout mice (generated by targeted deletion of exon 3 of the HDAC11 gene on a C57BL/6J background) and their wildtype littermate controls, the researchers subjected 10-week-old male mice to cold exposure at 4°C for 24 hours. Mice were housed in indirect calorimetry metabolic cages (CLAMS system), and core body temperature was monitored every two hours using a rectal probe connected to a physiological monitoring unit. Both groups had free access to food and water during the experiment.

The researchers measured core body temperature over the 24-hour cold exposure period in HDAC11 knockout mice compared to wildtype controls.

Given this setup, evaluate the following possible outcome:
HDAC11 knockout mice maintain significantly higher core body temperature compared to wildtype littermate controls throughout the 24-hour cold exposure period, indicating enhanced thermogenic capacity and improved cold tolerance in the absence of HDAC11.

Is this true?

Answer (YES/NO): YES